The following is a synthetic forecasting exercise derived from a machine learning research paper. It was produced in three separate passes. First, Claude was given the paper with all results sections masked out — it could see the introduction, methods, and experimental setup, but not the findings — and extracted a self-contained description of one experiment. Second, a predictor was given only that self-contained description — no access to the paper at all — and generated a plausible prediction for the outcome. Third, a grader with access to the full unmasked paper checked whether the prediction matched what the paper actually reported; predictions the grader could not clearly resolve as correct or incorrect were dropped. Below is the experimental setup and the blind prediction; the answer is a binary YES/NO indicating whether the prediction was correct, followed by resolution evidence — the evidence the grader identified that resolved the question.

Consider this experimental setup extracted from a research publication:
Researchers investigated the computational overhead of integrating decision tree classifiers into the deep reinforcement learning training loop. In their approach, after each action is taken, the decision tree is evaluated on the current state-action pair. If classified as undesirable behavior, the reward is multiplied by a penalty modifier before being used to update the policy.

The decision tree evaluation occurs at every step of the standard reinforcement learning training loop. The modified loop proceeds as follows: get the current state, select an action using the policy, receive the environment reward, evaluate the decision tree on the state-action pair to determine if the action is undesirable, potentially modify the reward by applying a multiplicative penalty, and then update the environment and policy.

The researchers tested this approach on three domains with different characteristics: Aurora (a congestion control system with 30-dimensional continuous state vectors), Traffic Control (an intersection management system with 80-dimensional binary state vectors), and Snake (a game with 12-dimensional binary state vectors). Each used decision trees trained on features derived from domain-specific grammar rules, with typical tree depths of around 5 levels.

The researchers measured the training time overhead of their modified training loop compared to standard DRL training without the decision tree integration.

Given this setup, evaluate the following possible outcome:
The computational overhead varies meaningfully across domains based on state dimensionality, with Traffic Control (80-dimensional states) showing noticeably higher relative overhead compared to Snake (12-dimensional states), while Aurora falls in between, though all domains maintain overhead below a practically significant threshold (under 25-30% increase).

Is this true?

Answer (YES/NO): NO